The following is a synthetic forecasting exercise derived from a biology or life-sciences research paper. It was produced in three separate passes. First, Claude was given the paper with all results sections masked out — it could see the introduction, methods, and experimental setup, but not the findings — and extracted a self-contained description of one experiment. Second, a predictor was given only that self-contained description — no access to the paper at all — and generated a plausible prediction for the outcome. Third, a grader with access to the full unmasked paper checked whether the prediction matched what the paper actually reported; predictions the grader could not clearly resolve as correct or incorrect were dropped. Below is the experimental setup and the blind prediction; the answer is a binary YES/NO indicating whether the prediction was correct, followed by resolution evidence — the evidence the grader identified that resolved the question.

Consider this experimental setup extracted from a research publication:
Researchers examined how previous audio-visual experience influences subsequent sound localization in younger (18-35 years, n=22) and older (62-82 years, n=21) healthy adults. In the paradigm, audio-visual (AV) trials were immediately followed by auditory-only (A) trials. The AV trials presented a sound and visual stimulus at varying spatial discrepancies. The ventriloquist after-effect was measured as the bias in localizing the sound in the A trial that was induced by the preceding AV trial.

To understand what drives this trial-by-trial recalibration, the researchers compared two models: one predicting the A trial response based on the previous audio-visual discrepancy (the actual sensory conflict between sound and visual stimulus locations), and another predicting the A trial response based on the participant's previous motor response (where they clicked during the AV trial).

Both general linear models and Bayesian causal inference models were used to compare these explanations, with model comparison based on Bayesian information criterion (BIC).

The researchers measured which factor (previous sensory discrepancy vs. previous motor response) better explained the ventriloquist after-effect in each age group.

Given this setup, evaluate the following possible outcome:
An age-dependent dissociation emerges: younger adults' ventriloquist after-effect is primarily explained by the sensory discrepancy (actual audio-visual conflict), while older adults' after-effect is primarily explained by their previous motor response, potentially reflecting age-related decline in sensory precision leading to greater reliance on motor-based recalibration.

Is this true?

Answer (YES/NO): YES